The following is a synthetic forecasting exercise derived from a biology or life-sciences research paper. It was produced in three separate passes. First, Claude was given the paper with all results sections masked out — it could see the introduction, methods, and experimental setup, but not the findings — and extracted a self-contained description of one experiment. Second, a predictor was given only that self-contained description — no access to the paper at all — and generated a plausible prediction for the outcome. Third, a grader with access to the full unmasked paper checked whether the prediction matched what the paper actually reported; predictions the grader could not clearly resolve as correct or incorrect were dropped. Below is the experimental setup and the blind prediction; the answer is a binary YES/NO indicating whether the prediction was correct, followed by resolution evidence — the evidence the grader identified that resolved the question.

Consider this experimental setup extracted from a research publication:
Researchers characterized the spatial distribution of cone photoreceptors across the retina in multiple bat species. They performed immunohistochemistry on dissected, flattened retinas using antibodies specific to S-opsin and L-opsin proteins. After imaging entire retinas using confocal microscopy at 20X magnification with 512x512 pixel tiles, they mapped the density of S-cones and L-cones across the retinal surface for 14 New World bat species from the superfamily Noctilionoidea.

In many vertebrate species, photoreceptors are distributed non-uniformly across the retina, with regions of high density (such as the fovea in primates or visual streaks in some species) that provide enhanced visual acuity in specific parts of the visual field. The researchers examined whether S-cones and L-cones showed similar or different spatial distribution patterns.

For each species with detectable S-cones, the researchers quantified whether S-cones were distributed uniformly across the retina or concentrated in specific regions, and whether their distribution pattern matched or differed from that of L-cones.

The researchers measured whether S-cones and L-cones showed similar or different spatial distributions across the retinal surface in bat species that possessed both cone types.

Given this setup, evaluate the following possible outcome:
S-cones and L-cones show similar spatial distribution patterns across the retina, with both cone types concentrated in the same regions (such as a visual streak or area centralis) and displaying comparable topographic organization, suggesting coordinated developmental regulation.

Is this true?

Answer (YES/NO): YES